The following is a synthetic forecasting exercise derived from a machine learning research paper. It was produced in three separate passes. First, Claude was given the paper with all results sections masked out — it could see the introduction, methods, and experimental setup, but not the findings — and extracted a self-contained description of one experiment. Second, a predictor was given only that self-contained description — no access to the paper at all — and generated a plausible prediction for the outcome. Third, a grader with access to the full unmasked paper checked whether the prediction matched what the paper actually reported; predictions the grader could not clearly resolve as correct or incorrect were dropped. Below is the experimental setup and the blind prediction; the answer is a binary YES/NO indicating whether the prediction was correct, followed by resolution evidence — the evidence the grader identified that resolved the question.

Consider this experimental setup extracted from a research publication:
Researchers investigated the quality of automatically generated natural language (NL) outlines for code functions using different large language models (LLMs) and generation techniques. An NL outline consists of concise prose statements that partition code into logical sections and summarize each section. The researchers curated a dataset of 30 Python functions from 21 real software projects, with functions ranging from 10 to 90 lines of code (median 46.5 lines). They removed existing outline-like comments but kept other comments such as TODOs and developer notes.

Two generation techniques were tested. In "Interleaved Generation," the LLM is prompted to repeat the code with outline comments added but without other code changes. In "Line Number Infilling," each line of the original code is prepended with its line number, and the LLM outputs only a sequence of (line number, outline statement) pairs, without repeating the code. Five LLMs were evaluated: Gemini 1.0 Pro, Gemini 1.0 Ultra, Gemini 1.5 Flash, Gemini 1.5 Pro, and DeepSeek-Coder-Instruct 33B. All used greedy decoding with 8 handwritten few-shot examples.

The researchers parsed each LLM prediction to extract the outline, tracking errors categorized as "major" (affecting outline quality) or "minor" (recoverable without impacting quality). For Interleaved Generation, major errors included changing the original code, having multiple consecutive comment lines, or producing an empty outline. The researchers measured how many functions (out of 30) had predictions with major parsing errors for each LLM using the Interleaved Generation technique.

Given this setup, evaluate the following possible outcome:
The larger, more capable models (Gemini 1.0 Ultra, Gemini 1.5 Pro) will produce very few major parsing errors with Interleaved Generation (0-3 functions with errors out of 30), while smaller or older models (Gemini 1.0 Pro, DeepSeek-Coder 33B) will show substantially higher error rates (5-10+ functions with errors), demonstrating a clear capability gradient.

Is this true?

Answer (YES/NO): NO